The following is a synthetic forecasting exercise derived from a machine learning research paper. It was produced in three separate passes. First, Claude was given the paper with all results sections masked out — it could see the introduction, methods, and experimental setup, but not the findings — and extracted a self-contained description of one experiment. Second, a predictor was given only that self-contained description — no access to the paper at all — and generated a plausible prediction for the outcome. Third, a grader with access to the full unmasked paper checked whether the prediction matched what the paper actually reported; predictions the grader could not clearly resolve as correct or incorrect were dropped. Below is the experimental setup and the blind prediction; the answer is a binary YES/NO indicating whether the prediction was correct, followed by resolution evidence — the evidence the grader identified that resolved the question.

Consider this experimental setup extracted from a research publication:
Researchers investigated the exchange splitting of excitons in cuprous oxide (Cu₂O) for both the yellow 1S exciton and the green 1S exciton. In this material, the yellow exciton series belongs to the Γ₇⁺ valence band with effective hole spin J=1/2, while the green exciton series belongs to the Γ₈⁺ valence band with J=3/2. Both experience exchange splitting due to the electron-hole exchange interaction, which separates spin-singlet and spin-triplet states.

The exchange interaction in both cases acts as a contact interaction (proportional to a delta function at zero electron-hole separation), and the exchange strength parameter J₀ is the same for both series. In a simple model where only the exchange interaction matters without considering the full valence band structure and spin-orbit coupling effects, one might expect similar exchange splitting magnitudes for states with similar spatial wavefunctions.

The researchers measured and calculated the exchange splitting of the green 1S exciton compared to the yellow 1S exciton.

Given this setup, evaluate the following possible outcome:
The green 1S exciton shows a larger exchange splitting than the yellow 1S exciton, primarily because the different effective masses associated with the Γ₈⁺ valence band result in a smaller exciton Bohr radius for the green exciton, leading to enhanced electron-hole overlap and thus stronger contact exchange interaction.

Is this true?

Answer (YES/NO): NO